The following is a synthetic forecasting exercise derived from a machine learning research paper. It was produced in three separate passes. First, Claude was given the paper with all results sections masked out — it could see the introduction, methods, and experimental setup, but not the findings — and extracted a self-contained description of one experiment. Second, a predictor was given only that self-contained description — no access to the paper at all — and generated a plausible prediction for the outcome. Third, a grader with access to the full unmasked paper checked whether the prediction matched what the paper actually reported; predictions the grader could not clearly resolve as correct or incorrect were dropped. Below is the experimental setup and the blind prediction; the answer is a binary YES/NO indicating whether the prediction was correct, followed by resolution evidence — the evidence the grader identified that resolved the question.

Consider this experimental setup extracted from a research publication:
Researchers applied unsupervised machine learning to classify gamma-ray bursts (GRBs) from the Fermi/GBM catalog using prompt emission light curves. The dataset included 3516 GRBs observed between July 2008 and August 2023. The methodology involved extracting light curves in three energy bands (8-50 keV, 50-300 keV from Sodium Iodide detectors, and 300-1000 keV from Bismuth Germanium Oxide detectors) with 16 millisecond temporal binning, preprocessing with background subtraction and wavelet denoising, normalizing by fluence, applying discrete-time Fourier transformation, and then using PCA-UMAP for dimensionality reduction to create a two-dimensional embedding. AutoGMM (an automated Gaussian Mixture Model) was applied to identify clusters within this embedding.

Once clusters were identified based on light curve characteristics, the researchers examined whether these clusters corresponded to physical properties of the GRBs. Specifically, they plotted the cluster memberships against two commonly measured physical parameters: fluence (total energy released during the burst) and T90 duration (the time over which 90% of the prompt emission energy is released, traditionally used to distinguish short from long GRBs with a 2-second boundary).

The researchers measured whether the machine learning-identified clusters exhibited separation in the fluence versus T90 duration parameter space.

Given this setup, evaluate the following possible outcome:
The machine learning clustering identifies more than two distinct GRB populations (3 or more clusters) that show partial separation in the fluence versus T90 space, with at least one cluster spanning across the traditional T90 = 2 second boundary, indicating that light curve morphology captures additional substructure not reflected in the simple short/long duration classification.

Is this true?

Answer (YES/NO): NO